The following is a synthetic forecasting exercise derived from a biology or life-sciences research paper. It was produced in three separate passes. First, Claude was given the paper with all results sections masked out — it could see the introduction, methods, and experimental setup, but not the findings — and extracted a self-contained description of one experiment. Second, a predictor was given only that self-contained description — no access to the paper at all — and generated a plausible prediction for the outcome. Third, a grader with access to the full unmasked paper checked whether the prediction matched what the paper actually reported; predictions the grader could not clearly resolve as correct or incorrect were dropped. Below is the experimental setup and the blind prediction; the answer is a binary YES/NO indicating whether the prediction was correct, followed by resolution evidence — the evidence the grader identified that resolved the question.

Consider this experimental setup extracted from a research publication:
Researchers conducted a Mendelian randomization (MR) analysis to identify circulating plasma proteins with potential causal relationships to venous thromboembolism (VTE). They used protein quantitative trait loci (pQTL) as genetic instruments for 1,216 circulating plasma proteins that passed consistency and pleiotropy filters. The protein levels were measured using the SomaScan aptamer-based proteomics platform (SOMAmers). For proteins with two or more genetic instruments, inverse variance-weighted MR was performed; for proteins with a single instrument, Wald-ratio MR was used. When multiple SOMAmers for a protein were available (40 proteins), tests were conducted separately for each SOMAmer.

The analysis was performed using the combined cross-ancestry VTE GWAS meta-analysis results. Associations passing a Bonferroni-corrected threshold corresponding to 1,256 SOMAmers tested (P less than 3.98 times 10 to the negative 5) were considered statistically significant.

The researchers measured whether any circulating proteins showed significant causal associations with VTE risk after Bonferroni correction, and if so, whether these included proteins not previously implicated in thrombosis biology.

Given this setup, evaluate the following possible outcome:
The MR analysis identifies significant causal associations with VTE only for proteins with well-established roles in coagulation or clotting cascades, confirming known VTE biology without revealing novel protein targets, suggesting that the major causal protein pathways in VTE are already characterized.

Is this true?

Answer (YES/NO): NO